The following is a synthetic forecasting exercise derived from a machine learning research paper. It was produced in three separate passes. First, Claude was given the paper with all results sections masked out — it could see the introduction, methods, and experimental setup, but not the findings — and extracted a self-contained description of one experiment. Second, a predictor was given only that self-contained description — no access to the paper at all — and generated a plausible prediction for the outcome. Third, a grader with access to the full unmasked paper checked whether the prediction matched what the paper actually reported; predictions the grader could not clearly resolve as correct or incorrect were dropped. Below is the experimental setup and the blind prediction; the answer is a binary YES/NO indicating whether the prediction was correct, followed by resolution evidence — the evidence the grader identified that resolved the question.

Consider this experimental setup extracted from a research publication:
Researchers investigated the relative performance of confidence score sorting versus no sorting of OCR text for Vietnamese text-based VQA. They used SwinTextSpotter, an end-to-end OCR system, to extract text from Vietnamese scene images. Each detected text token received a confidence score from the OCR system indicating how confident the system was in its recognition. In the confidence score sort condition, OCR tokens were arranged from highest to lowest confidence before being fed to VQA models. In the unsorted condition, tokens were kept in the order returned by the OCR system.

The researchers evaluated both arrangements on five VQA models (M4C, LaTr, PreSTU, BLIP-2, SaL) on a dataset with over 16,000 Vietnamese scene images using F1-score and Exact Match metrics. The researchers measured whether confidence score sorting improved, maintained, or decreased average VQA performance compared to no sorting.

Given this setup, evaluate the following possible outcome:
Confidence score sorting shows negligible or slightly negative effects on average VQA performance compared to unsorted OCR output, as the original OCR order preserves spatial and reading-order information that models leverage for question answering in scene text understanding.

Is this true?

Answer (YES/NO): YES